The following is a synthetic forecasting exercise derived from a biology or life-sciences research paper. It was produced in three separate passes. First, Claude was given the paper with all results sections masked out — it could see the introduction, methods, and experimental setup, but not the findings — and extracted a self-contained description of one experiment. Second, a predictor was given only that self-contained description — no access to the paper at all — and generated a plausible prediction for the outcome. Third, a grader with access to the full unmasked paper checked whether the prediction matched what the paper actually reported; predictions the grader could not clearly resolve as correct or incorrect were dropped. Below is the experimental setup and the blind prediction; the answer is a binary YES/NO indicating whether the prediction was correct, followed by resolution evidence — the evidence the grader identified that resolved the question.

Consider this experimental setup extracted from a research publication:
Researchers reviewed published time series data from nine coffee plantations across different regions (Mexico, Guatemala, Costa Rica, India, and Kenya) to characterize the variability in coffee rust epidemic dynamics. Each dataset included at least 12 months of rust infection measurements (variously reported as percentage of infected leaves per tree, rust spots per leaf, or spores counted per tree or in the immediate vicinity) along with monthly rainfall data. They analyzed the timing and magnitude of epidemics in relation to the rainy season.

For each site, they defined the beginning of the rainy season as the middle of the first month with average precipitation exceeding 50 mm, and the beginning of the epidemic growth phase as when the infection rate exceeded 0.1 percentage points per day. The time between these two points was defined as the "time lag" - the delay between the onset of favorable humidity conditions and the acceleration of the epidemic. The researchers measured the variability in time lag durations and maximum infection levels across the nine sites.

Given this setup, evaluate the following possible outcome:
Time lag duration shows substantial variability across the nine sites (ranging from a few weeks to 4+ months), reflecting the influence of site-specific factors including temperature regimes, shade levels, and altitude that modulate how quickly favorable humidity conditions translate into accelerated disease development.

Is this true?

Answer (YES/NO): NO